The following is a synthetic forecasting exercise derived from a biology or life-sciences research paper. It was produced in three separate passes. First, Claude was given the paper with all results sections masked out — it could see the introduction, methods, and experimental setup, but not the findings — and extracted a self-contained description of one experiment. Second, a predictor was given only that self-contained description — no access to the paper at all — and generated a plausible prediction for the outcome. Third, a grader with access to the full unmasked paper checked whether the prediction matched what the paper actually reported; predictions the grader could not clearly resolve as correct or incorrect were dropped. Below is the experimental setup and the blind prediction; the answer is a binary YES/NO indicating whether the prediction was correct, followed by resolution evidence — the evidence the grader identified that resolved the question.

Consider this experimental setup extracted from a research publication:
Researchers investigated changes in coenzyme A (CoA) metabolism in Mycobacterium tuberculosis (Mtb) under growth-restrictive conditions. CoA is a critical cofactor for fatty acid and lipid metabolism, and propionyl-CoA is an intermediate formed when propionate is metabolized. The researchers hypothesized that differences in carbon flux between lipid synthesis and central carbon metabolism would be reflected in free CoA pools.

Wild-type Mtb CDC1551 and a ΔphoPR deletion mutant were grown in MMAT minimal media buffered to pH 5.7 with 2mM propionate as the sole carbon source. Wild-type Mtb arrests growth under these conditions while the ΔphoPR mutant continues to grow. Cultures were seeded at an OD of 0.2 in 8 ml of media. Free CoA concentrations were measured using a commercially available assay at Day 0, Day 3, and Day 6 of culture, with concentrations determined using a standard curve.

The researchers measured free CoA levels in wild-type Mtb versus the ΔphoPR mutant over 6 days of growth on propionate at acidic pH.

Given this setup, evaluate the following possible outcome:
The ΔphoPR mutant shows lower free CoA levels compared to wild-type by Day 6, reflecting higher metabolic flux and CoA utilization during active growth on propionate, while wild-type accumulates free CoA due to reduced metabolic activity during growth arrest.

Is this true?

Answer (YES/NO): NO